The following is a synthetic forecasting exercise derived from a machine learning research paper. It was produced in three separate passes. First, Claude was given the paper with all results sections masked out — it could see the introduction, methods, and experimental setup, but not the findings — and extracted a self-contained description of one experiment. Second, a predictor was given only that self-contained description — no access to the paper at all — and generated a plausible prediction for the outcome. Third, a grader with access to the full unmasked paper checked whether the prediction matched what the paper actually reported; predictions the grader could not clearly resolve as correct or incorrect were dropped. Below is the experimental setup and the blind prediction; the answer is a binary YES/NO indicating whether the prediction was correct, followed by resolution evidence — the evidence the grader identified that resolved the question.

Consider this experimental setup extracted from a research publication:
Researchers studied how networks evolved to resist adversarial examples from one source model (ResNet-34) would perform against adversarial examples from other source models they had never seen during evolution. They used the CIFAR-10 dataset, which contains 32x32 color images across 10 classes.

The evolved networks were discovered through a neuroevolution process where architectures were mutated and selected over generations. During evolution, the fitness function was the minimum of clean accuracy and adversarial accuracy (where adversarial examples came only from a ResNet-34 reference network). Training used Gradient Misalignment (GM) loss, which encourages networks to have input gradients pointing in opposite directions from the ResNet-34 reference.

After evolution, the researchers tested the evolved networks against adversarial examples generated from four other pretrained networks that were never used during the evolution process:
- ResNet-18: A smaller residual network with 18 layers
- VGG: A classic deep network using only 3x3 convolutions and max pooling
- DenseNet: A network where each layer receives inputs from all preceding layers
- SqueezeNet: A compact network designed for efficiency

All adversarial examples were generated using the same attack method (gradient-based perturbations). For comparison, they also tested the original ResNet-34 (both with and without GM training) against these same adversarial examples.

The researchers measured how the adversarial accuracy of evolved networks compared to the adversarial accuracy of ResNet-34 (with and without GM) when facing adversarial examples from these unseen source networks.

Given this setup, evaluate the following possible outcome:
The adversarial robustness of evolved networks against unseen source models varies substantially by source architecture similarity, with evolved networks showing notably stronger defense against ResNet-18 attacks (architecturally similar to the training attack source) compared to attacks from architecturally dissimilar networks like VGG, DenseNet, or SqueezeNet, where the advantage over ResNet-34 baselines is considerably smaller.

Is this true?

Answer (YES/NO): NO